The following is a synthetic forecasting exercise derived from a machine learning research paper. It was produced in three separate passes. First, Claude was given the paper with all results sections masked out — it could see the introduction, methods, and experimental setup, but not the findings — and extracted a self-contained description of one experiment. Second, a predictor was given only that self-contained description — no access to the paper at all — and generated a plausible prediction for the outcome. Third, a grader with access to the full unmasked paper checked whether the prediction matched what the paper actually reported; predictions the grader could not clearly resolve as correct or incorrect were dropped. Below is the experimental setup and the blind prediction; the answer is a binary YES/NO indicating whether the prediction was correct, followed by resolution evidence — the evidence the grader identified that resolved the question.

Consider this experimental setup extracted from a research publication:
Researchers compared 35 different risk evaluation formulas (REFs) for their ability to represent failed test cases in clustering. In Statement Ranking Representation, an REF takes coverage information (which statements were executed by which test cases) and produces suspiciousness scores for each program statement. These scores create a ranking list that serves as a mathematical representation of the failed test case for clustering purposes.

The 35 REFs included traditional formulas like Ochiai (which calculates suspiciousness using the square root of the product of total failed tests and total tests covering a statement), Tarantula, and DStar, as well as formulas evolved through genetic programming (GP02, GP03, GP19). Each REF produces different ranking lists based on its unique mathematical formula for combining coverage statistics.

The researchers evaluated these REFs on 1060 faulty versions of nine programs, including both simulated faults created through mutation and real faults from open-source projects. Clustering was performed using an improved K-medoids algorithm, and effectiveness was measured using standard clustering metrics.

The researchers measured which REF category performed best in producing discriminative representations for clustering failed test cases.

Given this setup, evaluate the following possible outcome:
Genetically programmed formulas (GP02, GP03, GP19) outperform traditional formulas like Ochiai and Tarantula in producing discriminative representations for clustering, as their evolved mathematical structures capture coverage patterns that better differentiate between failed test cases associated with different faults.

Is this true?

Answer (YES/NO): NO